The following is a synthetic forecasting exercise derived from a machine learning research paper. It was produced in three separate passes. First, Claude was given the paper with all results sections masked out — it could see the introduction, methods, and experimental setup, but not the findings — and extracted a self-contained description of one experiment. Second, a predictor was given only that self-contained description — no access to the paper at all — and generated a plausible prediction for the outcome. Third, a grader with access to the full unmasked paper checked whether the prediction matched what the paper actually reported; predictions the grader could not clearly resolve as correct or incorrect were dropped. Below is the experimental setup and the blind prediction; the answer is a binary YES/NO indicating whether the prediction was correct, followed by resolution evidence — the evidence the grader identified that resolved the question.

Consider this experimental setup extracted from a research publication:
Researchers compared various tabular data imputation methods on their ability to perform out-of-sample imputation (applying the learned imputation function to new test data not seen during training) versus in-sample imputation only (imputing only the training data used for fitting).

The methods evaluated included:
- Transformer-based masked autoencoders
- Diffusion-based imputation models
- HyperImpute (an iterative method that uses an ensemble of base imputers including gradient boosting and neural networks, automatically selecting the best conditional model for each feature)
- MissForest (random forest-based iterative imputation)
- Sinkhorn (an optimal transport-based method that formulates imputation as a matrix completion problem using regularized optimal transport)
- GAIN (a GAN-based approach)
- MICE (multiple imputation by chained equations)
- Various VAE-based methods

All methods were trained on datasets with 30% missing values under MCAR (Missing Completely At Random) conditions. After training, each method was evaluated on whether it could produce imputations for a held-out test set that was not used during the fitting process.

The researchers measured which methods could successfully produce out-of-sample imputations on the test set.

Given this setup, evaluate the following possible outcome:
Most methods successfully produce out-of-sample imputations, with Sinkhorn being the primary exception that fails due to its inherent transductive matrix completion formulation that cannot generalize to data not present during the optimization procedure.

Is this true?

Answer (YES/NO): NO